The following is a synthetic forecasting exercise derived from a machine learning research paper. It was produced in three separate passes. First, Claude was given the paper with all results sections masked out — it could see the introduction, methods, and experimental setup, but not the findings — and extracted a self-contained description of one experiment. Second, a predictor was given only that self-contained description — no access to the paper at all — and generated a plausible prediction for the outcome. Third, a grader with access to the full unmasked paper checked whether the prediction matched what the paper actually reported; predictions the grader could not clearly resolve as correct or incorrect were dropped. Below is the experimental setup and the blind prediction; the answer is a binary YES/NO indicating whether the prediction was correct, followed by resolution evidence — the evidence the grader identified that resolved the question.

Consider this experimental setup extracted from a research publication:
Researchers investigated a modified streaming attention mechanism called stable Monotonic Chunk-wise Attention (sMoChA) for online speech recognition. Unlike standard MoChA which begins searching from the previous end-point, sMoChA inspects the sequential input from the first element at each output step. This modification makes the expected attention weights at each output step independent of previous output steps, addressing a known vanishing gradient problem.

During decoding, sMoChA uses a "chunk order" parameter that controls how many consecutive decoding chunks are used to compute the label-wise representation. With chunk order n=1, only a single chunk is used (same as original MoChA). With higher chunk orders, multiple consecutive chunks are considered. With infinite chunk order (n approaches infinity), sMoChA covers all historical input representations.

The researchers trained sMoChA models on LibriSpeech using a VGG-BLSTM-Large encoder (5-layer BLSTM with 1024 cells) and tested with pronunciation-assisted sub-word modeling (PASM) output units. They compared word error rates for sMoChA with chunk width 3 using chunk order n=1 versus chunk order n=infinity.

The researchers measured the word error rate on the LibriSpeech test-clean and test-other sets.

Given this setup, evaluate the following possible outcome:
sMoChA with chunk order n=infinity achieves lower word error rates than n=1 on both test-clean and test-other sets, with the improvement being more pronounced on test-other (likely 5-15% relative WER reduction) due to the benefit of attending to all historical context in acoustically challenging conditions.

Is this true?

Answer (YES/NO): NO